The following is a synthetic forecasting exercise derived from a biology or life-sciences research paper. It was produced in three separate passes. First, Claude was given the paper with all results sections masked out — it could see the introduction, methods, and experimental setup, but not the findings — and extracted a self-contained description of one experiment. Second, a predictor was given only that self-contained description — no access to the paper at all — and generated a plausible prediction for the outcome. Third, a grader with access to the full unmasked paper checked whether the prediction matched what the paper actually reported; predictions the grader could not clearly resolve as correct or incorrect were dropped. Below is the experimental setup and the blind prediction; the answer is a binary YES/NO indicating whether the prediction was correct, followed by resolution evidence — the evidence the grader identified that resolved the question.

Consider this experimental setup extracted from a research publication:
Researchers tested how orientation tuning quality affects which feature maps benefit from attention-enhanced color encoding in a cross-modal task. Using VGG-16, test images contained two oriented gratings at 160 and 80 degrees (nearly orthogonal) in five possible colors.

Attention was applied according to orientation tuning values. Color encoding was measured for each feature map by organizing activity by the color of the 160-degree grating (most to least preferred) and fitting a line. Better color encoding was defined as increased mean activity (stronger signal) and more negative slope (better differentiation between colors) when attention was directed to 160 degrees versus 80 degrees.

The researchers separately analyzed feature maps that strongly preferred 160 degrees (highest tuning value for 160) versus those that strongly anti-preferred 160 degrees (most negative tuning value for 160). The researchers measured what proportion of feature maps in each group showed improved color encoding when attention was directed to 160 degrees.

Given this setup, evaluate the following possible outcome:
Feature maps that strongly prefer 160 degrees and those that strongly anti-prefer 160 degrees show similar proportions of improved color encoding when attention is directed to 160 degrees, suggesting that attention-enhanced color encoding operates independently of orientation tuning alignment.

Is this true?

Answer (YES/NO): NO